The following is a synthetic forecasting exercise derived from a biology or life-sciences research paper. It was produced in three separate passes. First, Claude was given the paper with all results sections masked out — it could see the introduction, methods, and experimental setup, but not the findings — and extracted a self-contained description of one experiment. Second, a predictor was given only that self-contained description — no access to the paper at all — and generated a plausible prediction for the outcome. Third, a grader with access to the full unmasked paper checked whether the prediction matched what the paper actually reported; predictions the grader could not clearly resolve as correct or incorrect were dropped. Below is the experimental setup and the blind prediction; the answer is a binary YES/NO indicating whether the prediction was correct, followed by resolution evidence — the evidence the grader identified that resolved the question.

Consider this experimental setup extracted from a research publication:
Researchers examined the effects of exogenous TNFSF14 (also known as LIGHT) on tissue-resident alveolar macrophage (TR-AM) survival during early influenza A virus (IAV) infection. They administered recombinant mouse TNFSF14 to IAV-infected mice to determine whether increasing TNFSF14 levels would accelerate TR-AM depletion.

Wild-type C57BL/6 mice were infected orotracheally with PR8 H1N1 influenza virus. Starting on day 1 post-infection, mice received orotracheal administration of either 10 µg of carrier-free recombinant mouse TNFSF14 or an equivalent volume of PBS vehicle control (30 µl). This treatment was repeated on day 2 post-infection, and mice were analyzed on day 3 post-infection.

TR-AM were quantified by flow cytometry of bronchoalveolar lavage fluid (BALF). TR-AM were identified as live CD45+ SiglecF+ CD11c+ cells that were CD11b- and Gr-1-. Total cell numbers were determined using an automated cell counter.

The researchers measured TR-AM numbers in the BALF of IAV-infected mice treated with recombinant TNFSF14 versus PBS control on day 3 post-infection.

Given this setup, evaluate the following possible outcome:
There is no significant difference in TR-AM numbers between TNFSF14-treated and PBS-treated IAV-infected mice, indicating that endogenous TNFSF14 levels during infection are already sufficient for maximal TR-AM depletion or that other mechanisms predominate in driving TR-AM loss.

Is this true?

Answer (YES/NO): NO